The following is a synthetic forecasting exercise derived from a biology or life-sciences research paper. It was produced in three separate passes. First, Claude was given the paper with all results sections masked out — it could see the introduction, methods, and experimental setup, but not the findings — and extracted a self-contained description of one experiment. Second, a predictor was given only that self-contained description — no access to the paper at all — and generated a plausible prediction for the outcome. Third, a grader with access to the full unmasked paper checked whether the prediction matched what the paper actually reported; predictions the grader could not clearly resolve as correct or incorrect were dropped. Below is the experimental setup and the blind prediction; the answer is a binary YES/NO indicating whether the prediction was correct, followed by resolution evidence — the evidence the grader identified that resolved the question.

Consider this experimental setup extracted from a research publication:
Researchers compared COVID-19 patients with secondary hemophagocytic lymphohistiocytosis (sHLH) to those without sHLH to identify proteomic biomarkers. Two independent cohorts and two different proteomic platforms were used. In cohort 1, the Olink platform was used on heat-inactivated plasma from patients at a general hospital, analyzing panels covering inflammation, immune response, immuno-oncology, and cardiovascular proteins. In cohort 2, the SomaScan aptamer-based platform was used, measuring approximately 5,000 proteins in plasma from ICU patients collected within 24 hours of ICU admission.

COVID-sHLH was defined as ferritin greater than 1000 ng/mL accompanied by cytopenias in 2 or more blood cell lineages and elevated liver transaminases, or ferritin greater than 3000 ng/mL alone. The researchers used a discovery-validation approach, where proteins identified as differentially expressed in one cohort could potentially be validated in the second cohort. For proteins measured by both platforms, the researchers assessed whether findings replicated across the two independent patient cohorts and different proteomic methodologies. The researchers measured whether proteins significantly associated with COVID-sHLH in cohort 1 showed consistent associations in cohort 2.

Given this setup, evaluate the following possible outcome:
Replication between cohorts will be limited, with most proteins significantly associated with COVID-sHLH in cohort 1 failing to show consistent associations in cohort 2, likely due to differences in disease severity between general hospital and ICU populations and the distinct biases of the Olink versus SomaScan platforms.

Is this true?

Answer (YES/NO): NO